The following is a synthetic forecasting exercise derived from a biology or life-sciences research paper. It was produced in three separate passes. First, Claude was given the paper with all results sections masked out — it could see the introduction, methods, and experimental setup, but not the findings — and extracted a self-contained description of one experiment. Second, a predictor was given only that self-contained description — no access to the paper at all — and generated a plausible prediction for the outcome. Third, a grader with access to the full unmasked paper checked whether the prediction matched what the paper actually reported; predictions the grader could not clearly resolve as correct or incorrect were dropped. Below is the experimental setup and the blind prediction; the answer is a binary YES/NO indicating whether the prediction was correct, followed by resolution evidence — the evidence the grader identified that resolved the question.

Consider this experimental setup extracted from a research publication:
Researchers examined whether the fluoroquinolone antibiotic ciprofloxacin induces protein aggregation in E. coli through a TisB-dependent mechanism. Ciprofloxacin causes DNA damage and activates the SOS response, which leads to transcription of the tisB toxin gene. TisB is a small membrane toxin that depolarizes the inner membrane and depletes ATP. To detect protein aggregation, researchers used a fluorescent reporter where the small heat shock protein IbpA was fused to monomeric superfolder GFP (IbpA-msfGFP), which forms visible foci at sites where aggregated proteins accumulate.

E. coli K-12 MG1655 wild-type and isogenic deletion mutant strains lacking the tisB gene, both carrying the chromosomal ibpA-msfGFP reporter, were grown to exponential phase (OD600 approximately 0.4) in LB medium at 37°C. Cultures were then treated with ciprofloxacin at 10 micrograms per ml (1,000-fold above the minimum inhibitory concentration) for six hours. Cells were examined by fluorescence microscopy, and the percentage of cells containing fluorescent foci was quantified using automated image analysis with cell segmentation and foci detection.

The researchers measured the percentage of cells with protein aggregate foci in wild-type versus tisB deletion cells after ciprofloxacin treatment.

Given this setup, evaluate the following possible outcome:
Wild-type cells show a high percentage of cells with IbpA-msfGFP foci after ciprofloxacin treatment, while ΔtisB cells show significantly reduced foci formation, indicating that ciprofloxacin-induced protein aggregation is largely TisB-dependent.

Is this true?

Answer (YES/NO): YES